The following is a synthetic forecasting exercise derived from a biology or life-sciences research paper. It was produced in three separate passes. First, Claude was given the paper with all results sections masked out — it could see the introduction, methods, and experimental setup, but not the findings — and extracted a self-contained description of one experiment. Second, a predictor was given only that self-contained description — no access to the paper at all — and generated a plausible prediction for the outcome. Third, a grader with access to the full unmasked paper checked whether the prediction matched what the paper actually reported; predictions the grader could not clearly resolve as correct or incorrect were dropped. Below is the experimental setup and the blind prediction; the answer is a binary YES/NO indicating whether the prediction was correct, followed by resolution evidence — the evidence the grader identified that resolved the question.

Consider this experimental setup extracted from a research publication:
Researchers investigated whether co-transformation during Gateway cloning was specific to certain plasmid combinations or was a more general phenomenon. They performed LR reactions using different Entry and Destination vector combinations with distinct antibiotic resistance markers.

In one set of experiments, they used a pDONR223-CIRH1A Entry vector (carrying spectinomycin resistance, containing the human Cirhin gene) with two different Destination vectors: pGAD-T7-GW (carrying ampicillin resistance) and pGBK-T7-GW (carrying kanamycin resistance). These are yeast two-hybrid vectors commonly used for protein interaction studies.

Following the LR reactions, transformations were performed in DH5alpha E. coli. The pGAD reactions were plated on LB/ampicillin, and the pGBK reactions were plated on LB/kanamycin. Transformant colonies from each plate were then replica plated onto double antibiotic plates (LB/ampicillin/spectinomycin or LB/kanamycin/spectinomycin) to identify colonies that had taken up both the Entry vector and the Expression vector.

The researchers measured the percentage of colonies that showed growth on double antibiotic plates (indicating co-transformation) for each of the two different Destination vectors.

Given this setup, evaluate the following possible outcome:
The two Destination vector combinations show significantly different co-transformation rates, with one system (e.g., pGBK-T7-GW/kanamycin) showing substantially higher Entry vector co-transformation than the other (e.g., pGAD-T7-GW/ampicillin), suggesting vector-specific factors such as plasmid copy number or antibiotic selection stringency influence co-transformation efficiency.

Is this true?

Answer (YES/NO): YES